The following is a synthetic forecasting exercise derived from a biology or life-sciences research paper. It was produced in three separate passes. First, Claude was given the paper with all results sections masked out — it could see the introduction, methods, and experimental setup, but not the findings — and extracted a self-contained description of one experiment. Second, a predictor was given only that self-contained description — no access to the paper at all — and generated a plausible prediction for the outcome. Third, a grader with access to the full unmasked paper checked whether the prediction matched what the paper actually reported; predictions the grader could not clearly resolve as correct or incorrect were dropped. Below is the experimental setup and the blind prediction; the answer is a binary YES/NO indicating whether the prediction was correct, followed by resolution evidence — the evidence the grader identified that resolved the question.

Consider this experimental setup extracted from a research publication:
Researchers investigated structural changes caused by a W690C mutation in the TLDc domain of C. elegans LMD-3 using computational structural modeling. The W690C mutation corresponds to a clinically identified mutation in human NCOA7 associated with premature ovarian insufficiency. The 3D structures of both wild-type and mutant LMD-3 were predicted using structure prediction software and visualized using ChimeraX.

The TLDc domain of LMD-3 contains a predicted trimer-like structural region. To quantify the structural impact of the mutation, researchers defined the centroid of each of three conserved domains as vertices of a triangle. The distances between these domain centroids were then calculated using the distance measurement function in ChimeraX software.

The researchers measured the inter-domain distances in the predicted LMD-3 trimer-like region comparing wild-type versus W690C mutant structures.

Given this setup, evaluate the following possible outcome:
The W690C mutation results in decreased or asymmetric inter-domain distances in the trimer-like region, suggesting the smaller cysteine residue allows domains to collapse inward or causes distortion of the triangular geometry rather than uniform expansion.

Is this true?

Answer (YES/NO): YES